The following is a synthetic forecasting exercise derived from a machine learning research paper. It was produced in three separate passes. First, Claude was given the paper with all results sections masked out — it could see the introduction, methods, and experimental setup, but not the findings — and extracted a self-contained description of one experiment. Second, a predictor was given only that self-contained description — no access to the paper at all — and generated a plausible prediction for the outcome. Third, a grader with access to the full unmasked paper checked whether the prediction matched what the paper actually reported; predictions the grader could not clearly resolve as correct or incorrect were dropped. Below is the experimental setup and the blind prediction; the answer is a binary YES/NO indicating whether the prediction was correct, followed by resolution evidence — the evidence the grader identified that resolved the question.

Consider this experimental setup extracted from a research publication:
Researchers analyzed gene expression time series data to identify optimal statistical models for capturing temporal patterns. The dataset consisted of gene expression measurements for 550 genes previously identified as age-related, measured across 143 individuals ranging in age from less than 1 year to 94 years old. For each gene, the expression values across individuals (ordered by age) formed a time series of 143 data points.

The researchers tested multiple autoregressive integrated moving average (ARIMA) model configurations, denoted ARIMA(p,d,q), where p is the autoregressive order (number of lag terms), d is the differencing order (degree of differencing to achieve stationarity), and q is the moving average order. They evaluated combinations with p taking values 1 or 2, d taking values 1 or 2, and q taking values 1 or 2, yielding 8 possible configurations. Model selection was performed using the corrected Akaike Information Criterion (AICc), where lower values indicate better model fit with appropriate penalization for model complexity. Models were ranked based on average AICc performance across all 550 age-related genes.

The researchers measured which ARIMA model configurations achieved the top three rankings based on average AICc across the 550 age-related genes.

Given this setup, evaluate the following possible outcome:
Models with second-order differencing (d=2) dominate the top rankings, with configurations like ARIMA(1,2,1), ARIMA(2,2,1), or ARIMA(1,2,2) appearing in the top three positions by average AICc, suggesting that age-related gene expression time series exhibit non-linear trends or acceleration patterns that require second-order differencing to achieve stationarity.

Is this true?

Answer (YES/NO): NO